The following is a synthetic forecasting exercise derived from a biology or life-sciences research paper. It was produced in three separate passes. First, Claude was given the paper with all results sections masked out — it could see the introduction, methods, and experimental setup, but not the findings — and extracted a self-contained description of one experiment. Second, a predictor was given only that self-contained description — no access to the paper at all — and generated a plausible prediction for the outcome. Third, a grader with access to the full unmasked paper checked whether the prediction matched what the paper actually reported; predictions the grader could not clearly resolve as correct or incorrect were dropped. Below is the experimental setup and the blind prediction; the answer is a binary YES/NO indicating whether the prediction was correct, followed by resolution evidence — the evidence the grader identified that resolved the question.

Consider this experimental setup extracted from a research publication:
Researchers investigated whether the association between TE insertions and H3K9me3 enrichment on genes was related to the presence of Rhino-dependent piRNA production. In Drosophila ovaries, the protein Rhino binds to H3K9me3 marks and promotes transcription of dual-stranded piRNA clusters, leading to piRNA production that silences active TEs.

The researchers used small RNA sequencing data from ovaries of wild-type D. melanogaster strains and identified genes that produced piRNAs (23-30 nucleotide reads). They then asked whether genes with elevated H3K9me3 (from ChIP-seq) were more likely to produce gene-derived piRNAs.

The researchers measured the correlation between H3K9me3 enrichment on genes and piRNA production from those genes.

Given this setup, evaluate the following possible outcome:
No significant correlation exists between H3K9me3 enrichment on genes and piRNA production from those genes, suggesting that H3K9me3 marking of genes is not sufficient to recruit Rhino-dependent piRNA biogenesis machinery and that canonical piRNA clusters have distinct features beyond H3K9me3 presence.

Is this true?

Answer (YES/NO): NO